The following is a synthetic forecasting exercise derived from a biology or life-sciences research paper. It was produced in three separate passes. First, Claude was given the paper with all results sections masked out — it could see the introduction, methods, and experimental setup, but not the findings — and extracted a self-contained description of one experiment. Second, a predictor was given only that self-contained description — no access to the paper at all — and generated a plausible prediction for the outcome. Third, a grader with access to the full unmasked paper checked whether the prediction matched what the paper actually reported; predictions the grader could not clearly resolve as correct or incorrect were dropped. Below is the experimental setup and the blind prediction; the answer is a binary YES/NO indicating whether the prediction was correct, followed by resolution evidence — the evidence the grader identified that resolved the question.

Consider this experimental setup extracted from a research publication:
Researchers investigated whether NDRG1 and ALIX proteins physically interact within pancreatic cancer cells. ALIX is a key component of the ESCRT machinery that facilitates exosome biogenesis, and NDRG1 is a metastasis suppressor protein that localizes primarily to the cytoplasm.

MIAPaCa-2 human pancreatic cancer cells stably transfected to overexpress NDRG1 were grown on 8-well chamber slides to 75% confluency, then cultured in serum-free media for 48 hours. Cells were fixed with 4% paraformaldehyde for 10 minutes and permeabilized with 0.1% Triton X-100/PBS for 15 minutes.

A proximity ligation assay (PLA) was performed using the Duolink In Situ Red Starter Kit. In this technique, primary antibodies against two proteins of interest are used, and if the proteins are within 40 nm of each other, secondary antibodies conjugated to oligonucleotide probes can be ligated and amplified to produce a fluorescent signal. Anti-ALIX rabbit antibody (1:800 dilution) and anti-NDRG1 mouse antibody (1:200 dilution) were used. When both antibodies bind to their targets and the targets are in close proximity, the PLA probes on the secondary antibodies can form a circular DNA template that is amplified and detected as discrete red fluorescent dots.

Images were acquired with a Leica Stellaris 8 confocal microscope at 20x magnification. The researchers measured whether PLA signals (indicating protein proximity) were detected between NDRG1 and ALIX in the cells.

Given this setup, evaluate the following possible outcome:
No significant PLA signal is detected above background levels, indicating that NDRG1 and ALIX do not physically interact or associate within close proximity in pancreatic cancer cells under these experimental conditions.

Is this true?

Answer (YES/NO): NO